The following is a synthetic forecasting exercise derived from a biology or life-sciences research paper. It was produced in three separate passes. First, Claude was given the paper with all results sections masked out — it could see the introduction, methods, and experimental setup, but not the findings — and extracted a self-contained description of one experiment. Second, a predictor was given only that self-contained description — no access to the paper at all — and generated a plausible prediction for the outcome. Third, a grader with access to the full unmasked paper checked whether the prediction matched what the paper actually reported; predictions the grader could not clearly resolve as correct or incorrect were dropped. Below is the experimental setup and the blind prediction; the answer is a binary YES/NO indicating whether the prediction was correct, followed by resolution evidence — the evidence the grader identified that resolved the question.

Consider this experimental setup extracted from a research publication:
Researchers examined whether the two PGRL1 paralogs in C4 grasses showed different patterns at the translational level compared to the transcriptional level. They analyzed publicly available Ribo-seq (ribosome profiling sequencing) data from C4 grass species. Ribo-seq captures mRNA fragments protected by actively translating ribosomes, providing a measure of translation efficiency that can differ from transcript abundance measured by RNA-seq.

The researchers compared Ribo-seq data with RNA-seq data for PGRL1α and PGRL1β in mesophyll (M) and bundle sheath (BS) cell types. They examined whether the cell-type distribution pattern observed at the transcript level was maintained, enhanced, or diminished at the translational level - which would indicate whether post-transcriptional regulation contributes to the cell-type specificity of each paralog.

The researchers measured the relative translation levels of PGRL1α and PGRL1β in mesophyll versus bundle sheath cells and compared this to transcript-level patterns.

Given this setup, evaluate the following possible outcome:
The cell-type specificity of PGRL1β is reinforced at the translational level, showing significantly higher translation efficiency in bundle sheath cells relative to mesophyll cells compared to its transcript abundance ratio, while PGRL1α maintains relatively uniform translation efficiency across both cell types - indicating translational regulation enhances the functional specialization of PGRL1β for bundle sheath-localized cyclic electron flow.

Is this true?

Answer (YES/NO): NO